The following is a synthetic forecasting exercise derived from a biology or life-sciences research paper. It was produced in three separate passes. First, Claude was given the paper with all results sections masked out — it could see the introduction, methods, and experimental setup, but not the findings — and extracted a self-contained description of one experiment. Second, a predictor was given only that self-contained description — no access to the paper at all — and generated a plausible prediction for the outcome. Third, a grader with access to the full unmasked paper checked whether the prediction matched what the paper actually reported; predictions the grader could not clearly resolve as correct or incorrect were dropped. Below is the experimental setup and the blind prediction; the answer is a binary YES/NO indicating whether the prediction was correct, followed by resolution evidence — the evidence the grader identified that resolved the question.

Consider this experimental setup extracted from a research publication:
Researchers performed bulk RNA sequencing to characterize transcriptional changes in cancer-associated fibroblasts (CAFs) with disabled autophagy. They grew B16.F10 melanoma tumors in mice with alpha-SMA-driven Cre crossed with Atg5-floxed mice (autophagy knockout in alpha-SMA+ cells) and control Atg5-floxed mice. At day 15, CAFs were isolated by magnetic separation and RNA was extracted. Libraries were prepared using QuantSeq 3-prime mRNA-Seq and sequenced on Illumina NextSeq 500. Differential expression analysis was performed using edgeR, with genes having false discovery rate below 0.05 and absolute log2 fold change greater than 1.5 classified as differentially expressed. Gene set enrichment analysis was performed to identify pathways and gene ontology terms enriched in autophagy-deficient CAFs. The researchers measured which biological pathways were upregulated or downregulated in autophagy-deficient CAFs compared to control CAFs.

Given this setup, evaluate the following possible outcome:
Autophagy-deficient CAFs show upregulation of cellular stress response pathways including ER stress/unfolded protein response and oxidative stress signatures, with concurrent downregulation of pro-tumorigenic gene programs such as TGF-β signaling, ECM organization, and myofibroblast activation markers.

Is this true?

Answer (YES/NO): NO